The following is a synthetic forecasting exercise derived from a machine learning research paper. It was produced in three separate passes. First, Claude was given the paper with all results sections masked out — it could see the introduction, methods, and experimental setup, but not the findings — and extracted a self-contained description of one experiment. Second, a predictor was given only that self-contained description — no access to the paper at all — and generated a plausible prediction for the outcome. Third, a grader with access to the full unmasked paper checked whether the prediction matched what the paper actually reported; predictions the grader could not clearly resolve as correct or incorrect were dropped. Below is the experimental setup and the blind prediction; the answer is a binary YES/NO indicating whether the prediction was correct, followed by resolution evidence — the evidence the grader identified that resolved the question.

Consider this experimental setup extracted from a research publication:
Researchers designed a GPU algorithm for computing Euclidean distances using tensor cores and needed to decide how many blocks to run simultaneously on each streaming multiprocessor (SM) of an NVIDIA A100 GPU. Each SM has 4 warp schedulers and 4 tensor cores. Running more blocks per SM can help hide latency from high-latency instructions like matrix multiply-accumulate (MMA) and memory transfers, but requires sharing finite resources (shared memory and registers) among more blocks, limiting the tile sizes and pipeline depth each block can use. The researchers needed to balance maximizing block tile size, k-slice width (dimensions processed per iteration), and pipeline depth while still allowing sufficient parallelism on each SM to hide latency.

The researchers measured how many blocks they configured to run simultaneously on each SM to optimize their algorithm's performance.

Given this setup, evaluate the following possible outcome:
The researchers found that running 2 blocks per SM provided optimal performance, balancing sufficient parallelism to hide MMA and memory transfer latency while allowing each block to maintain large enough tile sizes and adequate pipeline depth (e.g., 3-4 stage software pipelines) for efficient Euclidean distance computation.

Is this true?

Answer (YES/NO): NO